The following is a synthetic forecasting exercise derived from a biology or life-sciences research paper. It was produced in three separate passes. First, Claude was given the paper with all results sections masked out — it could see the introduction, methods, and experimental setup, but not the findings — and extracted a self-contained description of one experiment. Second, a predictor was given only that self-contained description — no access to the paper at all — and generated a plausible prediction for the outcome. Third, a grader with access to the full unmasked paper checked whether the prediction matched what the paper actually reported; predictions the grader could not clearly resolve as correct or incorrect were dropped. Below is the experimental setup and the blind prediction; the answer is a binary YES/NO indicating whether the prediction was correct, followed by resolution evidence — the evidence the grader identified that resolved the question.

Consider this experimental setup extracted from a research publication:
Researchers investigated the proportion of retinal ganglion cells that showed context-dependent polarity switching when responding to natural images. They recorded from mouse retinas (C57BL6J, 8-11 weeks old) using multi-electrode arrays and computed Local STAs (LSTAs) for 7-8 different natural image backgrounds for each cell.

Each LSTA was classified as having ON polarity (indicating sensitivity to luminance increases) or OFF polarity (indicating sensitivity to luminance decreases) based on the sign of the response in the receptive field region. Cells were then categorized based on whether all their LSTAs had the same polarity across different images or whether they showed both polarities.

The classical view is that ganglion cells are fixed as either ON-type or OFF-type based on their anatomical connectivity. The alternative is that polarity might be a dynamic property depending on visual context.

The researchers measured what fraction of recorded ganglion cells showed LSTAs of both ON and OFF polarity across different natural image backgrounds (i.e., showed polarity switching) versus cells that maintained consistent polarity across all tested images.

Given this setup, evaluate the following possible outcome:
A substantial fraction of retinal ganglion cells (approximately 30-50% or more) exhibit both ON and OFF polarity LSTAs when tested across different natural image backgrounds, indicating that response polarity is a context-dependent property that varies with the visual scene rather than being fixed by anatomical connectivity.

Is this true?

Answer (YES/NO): NO